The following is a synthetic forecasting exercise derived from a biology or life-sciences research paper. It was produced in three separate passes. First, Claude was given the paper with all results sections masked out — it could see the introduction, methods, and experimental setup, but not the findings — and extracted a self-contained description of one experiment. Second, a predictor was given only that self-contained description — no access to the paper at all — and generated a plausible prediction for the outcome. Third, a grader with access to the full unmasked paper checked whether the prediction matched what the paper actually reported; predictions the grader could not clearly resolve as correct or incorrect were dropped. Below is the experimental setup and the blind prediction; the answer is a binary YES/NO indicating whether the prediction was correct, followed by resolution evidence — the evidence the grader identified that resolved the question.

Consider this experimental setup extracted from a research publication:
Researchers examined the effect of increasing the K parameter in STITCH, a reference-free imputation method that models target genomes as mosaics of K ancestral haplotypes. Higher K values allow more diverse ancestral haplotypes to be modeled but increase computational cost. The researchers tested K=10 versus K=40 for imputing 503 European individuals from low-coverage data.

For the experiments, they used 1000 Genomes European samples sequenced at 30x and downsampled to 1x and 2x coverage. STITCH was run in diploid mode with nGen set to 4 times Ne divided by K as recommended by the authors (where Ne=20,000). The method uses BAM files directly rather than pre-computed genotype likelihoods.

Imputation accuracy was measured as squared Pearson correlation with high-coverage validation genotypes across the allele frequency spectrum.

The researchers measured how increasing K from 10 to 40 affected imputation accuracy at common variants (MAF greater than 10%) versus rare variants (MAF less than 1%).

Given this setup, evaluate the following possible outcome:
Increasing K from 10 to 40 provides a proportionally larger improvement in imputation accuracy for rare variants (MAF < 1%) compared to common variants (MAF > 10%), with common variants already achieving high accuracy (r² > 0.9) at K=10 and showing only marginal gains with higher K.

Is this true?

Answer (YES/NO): NO